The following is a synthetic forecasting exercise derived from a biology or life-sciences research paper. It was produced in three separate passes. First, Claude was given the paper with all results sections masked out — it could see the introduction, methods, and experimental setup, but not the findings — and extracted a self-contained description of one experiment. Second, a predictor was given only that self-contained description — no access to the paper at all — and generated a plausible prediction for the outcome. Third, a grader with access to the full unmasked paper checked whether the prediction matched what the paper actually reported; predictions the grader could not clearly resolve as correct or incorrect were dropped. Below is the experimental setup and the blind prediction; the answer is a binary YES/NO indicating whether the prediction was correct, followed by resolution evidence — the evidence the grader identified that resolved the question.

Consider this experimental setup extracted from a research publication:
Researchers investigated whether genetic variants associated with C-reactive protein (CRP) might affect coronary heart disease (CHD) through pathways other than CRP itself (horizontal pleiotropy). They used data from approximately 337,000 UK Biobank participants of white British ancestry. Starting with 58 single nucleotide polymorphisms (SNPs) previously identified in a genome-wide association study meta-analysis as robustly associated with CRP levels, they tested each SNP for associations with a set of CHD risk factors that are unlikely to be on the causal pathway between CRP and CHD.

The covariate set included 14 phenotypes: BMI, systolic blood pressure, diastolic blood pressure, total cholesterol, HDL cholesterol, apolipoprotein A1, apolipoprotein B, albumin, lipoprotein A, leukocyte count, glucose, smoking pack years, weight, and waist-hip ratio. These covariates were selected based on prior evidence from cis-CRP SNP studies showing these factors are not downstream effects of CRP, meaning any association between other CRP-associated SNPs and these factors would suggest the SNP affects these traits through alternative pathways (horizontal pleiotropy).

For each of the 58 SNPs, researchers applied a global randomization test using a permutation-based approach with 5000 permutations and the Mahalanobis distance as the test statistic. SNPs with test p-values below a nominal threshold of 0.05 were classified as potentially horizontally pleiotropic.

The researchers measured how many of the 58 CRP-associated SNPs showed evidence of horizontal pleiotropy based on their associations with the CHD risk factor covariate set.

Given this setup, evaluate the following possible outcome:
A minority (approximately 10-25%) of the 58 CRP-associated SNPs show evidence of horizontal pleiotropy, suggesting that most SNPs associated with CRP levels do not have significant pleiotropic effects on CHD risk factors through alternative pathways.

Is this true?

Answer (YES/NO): NO